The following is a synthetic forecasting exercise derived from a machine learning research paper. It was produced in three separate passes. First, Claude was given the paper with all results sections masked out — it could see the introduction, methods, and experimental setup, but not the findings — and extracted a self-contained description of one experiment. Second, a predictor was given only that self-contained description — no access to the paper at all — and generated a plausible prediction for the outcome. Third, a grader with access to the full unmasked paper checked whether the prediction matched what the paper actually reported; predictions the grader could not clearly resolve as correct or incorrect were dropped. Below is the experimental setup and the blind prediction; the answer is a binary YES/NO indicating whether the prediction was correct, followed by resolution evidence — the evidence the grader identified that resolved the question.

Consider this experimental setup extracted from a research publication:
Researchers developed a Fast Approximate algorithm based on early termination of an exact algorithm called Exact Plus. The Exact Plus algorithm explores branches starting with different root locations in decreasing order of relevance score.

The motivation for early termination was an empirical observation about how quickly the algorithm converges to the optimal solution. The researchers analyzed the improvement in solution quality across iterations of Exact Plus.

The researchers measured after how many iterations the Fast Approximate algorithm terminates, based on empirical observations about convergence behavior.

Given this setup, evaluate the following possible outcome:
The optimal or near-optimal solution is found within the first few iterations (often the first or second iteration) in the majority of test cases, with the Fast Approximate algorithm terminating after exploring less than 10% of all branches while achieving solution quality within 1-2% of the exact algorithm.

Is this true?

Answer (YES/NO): NO